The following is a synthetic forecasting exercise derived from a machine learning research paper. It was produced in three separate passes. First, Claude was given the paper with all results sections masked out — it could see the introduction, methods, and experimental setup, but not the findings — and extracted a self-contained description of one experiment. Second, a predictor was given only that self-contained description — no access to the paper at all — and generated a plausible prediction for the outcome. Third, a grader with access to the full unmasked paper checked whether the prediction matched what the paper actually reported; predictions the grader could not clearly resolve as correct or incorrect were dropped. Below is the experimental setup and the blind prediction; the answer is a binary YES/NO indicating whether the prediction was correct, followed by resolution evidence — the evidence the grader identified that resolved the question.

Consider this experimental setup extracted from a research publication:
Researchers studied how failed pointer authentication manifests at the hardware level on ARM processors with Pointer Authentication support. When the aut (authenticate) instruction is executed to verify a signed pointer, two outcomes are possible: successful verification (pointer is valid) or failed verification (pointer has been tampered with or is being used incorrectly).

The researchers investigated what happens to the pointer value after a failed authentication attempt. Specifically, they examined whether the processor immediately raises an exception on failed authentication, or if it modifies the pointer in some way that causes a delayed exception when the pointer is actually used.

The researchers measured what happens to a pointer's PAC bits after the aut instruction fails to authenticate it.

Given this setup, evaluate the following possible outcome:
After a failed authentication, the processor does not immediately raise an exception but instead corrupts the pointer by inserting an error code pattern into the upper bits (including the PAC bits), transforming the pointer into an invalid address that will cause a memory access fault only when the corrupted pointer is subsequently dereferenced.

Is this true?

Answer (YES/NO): YES